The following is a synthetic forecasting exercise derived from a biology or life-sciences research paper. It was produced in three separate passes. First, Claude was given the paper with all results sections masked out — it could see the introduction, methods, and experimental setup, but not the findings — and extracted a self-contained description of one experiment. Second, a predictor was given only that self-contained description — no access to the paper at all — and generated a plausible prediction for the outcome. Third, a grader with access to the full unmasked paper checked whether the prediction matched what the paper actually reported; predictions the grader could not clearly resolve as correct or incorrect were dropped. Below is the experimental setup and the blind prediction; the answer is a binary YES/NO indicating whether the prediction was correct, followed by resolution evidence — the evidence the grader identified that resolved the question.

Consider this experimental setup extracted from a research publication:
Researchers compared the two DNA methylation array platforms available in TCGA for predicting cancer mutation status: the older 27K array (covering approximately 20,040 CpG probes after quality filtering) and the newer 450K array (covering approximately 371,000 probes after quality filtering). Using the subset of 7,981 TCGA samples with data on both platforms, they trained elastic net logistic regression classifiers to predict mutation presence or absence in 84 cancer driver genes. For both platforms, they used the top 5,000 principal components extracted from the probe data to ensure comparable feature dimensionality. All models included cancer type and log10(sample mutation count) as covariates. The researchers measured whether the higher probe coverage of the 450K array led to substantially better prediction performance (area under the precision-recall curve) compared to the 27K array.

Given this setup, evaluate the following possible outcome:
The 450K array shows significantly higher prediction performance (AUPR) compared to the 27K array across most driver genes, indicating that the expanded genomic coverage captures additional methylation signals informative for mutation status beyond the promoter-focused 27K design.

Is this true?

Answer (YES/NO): NO